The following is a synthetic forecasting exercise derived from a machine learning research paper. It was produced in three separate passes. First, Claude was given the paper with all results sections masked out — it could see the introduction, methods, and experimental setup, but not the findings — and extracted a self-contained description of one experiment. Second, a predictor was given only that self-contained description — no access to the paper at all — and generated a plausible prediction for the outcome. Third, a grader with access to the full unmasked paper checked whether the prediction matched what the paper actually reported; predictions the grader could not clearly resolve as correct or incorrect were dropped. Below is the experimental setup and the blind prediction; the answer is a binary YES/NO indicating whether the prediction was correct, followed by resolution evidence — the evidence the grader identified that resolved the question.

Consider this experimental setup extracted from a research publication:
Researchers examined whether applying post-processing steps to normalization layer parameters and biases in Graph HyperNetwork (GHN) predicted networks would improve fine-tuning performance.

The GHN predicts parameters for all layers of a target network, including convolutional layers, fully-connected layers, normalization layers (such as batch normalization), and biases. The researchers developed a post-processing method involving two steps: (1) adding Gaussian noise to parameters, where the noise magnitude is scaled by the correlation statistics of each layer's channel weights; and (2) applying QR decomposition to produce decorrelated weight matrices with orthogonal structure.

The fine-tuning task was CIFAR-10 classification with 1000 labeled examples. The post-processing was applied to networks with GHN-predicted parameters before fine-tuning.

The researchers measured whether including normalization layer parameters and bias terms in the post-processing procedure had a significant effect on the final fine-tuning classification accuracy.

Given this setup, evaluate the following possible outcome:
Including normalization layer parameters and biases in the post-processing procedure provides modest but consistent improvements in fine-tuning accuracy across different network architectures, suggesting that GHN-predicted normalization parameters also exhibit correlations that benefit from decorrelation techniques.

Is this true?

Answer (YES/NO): NO